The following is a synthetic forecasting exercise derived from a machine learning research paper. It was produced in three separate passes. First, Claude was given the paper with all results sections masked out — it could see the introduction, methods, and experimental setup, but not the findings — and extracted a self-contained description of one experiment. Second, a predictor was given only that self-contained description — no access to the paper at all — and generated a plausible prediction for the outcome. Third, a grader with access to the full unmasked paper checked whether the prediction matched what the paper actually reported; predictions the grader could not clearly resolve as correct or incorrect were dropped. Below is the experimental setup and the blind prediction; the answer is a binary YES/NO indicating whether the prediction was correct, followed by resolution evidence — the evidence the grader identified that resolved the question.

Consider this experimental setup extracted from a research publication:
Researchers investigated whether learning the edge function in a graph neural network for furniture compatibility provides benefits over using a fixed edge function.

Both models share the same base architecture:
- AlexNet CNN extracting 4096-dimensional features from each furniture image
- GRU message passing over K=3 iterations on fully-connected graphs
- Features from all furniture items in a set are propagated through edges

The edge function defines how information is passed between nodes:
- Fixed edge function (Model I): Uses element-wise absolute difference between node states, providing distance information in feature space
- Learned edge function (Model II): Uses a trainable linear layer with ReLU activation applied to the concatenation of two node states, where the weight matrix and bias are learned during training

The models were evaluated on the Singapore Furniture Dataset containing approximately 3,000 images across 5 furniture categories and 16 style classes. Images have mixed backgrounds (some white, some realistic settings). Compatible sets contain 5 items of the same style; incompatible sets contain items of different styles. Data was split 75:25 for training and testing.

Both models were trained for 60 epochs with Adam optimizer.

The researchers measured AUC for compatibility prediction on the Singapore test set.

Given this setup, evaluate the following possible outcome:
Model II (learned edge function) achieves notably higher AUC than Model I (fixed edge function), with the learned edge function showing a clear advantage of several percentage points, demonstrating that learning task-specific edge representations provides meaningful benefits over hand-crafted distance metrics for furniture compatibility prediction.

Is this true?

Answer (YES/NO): NO